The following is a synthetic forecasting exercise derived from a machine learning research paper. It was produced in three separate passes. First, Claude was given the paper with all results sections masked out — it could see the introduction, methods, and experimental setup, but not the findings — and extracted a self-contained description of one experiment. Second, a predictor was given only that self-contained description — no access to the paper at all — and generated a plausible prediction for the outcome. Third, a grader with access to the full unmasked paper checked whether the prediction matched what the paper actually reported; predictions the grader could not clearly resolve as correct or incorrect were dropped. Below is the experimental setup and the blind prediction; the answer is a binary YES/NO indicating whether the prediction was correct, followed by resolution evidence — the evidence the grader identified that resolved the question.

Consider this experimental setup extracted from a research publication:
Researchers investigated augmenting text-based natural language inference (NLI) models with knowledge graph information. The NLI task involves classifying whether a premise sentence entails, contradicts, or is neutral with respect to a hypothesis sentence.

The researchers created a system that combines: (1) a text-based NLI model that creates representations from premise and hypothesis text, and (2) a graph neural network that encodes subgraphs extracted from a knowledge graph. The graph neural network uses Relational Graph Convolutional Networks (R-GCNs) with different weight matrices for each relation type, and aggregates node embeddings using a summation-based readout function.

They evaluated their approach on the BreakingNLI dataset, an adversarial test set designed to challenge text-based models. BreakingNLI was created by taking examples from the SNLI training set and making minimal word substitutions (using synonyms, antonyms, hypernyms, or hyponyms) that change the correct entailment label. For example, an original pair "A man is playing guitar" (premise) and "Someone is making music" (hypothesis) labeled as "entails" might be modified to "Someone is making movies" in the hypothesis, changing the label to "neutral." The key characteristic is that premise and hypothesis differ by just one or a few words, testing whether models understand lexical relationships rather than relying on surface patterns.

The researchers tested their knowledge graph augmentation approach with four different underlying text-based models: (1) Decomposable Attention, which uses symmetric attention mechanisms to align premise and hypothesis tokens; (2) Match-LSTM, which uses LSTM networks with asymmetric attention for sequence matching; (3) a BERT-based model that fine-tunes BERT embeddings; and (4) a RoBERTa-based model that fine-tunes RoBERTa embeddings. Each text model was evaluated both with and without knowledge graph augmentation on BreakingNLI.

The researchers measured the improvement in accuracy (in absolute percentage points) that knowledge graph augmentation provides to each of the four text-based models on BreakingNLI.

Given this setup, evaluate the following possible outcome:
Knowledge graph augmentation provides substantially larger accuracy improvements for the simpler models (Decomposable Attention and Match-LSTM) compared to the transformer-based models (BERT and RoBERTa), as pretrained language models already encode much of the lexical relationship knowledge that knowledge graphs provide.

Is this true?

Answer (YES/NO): NO